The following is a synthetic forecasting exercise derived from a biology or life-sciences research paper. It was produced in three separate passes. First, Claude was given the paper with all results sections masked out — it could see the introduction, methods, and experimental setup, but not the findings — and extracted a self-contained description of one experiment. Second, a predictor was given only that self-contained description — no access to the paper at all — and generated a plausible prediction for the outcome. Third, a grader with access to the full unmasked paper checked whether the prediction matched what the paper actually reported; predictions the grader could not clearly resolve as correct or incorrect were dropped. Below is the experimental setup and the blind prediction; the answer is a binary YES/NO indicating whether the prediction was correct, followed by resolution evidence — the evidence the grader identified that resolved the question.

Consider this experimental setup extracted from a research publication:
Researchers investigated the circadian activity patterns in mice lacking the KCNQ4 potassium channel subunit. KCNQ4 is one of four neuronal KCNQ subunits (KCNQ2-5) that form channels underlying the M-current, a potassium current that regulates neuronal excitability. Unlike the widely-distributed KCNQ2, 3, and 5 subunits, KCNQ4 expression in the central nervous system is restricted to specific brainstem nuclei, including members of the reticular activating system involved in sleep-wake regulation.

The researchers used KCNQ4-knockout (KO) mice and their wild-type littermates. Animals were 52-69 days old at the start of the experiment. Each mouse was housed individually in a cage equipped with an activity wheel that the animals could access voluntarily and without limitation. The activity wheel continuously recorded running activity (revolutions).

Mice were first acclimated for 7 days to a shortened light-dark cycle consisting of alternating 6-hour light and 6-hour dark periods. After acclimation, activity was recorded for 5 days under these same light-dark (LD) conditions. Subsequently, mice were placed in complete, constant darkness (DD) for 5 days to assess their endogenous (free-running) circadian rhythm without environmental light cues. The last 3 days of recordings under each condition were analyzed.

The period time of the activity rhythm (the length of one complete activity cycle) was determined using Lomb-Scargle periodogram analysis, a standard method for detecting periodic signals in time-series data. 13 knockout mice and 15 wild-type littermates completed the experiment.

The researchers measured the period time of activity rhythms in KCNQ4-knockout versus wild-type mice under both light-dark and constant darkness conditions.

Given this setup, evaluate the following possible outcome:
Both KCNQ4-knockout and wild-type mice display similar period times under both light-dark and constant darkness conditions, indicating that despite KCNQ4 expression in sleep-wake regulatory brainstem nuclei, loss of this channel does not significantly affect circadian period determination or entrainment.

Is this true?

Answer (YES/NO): NO